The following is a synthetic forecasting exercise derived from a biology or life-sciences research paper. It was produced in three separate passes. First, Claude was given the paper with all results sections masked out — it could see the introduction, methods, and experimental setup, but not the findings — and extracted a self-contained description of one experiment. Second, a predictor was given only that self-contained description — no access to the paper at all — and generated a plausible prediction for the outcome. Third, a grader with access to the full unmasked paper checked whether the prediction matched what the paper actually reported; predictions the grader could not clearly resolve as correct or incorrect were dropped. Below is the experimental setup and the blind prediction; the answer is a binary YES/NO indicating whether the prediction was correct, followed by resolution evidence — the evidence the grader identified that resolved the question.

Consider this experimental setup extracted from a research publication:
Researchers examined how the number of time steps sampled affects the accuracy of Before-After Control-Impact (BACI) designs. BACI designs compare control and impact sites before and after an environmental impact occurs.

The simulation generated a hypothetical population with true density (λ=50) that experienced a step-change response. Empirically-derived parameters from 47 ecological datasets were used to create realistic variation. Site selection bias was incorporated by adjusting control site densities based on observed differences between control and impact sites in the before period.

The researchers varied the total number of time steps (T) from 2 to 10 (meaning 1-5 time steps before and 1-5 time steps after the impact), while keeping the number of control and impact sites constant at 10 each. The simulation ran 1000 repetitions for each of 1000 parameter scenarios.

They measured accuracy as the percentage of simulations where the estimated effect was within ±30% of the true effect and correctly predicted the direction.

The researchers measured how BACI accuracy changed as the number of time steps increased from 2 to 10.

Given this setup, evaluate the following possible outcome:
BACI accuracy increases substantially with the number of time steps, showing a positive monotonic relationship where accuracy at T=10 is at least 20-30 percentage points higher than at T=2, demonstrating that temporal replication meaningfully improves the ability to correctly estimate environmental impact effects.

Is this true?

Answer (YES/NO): NO